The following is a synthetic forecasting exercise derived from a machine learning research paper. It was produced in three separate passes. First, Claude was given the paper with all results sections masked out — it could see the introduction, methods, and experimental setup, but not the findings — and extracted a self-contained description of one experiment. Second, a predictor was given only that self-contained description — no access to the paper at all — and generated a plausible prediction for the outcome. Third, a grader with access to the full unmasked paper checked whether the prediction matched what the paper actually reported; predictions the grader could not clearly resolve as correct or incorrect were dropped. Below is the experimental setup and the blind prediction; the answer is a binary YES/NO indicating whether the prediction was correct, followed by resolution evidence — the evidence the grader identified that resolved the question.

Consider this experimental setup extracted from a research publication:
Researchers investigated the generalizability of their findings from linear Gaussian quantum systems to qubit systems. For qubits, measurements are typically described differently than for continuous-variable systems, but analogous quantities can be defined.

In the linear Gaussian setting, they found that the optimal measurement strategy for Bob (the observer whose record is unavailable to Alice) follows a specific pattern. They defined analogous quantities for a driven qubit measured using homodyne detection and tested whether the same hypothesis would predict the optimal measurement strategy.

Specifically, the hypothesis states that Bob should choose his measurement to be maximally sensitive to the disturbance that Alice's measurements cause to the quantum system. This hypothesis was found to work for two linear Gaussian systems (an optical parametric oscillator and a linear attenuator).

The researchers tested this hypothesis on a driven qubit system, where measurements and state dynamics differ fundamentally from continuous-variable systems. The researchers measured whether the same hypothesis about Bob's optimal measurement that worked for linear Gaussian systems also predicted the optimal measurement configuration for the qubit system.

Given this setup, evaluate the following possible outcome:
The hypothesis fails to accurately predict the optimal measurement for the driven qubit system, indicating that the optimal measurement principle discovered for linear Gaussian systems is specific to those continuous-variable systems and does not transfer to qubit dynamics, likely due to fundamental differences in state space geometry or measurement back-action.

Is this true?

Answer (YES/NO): NO